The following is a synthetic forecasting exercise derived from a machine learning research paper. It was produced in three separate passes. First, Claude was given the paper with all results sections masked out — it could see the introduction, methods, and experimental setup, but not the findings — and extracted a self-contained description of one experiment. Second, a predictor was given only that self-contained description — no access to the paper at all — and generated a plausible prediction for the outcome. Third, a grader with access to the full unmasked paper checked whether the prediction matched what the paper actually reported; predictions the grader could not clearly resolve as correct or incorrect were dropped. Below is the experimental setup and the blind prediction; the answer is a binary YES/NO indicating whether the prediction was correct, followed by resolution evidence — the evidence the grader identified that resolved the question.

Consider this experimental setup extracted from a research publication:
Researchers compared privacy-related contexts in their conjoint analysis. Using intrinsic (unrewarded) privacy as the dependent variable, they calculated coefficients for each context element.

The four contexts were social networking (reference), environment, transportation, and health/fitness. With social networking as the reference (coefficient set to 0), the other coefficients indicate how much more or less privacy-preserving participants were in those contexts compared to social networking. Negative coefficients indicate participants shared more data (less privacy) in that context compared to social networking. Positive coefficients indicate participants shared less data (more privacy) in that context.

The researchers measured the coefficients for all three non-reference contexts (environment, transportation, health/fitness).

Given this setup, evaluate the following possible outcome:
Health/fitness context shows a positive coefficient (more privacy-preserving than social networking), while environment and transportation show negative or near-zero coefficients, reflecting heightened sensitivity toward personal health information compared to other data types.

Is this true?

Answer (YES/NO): NO